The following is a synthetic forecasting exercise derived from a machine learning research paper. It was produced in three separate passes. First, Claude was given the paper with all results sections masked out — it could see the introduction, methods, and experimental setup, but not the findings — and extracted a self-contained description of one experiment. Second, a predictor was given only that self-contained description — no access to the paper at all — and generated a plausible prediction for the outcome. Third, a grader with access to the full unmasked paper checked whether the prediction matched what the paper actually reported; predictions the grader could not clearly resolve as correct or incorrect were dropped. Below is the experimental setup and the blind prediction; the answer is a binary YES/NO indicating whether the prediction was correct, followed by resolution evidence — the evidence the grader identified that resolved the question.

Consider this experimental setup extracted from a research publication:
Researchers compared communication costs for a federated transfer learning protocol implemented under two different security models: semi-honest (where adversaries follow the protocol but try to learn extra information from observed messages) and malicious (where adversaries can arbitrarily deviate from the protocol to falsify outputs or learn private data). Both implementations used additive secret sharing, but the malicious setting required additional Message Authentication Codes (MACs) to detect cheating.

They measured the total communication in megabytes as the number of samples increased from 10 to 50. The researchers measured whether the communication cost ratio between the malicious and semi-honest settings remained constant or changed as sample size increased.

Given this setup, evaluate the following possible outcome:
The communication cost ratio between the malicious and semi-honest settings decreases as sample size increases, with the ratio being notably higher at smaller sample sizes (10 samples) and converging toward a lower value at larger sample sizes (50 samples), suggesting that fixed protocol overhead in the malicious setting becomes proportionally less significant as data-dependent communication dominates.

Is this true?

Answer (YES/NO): YES